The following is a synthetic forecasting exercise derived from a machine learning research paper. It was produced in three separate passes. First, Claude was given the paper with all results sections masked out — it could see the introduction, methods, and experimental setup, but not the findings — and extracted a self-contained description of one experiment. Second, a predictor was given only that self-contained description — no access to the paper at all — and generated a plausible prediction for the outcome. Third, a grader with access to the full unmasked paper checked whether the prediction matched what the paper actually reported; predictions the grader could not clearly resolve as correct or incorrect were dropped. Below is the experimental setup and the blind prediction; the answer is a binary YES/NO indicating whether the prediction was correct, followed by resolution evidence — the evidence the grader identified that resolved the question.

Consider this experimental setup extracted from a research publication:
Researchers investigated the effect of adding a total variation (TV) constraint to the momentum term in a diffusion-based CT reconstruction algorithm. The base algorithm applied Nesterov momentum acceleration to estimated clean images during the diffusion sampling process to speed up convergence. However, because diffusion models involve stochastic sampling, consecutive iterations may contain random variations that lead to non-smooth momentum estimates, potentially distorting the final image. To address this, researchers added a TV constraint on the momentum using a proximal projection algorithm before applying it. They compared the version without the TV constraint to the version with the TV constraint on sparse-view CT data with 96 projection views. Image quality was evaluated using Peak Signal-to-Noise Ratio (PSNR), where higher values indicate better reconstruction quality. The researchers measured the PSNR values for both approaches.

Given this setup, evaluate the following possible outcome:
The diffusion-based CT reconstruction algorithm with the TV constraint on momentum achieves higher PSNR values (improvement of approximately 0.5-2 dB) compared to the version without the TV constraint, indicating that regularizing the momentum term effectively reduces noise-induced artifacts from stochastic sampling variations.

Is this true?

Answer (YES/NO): YES